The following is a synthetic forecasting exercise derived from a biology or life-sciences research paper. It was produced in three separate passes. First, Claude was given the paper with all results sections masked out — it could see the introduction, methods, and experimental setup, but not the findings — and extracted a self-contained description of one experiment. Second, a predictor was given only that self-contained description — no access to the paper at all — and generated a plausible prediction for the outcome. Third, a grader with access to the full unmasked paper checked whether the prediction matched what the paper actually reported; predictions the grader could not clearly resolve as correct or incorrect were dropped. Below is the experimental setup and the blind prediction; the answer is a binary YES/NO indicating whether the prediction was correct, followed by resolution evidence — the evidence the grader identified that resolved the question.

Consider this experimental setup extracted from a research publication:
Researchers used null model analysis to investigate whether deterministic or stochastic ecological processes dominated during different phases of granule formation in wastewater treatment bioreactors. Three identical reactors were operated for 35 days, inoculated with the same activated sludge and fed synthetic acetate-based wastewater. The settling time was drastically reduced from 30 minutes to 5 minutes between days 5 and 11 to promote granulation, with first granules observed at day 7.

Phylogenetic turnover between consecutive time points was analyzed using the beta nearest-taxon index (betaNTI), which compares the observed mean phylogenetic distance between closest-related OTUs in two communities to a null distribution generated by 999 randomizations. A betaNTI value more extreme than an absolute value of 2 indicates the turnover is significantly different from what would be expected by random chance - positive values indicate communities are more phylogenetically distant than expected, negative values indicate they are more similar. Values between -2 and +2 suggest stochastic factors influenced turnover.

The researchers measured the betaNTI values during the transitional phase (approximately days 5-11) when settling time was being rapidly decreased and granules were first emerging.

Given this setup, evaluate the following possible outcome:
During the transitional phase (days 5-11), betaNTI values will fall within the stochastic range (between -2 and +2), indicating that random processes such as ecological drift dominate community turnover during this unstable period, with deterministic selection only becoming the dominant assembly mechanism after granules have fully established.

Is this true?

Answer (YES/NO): YES